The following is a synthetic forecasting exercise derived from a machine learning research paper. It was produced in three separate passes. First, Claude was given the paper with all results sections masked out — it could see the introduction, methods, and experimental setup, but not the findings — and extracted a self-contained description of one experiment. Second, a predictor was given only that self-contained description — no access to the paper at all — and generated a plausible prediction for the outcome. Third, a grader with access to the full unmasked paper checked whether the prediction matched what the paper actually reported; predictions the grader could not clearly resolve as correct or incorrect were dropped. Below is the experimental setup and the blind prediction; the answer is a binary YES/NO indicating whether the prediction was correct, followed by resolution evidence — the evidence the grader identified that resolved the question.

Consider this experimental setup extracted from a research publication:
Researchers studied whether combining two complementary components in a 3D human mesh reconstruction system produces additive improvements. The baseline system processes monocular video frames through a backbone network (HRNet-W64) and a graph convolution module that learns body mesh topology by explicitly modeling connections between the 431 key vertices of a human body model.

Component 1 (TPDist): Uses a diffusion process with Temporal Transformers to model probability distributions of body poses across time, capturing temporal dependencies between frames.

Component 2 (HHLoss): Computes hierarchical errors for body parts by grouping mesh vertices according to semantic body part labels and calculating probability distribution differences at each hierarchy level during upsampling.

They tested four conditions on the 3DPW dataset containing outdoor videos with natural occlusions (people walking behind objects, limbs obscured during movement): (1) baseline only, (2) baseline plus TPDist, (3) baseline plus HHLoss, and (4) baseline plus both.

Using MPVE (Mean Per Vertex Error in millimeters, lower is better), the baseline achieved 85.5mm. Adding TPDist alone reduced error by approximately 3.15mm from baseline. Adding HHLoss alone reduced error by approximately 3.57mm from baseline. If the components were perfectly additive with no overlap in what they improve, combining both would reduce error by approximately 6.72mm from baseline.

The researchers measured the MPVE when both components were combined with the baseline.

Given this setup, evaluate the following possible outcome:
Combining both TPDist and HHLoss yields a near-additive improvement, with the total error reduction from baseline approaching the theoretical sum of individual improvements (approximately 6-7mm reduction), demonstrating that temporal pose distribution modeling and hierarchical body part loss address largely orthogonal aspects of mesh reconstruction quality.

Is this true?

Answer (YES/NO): NO